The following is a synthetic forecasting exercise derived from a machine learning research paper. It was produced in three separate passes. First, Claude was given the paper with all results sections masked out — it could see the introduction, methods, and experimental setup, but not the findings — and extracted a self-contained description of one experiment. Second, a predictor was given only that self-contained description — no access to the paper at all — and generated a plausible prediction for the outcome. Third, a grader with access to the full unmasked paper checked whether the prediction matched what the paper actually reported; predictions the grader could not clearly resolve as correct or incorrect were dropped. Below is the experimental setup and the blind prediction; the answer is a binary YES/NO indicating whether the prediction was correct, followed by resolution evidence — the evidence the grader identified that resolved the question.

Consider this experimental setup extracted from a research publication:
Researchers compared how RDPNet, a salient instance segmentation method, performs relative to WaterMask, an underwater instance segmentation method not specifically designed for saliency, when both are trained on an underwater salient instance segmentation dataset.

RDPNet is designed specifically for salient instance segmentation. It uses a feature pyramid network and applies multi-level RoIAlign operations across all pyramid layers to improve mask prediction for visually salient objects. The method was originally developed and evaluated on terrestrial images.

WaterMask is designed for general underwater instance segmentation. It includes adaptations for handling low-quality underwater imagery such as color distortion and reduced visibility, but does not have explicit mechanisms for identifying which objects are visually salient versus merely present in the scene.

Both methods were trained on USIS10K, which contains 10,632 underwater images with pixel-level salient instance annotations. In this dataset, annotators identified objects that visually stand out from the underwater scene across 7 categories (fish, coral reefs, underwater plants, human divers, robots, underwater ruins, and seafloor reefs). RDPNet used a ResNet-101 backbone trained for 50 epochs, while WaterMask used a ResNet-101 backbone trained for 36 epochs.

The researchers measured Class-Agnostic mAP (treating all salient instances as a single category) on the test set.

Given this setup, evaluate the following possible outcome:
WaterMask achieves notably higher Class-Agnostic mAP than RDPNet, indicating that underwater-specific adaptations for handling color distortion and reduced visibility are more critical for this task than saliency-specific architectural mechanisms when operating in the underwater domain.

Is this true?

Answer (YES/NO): YES